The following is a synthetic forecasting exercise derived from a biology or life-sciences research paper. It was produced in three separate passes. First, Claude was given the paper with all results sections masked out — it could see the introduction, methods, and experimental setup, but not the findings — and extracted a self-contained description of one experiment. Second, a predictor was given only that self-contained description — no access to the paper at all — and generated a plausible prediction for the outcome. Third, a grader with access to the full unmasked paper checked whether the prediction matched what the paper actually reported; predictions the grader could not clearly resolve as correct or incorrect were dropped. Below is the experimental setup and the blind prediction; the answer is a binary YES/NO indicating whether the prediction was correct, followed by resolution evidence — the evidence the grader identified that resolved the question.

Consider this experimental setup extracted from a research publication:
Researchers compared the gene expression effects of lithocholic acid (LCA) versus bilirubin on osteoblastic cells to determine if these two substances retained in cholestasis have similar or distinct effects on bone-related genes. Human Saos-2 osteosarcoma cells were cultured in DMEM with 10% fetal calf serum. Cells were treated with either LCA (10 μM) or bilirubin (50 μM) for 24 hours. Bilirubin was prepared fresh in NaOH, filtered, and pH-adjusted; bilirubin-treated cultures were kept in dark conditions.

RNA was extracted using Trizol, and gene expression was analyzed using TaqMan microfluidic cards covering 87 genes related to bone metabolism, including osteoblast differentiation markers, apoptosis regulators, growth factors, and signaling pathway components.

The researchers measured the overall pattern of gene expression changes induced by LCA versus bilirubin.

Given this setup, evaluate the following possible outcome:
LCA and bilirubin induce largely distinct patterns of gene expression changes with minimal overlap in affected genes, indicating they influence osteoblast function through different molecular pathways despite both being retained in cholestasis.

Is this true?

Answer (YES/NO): NO